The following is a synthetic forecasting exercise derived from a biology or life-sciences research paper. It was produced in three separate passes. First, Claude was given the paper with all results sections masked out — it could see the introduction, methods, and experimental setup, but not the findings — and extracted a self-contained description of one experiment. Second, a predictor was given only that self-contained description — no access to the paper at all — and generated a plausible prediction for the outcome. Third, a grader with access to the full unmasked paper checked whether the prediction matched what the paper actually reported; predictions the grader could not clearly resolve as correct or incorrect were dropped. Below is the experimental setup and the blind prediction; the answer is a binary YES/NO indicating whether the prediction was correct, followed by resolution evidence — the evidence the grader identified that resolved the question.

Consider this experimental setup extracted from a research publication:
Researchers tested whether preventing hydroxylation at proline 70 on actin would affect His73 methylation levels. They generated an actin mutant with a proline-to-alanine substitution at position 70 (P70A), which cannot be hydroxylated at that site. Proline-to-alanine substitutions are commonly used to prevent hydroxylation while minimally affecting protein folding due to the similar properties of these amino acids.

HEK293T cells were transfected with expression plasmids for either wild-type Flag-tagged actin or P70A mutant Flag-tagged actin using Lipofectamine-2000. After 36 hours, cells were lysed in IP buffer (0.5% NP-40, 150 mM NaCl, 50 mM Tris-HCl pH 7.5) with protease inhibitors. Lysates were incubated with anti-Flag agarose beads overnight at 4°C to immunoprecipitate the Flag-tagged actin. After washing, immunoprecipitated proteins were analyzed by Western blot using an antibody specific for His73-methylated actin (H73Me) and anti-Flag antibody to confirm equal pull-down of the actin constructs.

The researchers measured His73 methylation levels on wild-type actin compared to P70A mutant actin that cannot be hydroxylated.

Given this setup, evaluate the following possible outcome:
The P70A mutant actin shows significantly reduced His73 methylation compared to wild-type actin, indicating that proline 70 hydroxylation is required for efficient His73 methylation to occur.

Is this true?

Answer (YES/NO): NO